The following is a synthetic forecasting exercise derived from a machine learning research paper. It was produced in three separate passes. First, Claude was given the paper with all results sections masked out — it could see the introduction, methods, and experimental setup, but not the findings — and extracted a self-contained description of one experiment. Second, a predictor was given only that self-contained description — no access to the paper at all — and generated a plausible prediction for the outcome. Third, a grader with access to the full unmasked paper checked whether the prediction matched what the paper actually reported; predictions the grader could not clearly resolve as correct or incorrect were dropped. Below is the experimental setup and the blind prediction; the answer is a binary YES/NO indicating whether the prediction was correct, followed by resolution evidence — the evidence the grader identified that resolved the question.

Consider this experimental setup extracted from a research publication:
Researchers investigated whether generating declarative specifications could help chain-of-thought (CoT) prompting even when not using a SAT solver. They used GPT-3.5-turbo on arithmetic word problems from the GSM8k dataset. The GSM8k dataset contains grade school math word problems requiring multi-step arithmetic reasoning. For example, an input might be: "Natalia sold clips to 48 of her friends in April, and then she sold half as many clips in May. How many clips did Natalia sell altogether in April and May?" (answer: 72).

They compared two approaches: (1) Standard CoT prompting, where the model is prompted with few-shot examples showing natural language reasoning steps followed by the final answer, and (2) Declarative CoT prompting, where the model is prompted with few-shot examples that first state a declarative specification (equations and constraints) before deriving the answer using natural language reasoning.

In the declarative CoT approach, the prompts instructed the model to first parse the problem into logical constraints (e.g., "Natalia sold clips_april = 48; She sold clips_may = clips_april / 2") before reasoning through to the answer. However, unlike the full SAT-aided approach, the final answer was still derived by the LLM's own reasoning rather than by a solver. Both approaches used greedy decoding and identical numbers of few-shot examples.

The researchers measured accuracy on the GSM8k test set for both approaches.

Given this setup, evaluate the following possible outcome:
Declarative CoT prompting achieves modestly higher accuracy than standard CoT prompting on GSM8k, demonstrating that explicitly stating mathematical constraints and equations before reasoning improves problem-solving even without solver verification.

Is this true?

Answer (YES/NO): NO